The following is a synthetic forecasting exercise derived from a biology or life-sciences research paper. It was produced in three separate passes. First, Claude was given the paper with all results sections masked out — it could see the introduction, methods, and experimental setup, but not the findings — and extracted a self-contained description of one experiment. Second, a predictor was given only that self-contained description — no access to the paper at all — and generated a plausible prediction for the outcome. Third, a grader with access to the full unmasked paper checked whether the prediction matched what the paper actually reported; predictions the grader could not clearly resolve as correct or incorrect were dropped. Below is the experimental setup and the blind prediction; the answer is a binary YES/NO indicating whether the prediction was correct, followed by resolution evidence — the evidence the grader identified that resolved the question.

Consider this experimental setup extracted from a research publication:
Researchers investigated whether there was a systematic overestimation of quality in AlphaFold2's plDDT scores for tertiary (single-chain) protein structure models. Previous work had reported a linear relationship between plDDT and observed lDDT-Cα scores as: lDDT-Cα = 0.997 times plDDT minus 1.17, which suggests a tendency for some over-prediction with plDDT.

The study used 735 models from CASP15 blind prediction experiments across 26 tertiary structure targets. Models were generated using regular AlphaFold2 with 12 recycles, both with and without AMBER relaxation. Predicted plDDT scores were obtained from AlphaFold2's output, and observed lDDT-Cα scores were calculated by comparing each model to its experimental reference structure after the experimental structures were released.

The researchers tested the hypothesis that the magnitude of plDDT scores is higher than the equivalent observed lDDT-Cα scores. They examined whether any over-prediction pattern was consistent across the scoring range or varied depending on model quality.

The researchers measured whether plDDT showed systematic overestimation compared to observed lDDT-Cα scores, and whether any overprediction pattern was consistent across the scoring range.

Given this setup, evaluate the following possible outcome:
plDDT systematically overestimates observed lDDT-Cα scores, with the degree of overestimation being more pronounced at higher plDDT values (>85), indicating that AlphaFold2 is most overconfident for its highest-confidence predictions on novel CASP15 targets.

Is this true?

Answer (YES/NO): NO